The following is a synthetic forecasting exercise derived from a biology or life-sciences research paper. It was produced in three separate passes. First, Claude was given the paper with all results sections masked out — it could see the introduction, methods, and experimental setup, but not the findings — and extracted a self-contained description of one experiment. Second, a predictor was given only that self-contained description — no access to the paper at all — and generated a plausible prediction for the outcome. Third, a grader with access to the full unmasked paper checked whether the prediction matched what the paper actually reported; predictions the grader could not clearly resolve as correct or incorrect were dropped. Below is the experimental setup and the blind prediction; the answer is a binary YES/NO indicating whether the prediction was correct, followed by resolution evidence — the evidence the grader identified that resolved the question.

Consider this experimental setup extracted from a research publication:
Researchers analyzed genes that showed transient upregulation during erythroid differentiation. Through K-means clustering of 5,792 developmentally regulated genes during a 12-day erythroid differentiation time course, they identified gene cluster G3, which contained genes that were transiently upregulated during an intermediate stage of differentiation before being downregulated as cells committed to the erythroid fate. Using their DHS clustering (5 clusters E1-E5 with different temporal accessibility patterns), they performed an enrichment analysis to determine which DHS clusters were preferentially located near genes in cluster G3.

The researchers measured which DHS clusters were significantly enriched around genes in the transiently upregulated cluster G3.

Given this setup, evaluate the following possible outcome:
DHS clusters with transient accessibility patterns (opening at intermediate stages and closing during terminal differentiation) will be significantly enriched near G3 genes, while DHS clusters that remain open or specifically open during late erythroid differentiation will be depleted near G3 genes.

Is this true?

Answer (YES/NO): NO